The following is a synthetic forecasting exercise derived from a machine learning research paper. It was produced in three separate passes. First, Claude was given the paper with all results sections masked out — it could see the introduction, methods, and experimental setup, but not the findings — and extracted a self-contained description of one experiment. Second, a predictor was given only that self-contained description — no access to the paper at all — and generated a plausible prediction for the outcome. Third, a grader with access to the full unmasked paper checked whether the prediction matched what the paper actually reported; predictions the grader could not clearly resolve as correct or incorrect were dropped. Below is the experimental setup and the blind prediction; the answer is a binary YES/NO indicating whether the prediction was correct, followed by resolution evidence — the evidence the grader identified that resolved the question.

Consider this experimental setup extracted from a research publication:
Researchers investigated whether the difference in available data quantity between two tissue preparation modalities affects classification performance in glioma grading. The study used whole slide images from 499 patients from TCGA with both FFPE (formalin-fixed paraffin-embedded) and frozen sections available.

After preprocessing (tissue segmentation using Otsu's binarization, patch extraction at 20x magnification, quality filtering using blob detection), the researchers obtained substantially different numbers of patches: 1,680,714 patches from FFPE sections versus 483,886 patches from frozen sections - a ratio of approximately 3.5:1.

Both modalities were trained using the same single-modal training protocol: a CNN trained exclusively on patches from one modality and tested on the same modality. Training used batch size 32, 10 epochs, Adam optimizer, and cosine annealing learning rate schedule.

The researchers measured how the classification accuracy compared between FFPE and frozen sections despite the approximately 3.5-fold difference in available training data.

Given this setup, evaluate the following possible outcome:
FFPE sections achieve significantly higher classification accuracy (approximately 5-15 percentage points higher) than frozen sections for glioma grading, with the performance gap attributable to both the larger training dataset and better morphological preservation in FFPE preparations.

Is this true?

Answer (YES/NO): NO